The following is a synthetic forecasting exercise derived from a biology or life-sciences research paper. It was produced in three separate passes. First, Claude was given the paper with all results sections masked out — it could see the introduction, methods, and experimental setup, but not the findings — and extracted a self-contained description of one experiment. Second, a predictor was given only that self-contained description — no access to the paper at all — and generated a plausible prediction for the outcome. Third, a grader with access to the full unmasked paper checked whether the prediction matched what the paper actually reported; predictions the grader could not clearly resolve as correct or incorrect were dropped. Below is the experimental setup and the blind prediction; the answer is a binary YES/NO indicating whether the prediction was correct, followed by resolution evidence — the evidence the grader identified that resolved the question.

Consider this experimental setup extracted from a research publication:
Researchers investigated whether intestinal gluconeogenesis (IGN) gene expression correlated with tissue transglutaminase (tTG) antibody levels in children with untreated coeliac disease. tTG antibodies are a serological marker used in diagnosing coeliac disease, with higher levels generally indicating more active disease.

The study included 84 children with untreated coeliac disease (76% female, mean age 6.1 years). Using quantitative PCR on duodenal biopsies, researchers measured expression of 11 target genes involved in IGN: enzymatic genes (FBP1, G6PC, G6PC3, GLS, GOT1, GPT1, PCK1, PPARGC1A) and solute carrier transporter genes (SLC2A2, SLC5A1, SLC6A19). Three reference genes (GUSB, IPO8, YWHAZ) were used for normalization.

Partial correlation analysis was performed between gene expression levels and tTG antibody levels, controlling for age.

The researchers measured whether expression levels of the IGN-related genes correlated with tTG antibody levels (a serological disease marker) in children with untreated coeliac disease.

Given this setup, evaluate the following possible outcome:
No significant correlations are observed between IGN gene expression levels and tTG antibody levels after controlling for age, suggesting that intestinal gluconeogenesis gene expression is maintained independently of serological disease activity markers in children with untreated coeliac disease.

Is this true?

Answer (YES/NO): NO